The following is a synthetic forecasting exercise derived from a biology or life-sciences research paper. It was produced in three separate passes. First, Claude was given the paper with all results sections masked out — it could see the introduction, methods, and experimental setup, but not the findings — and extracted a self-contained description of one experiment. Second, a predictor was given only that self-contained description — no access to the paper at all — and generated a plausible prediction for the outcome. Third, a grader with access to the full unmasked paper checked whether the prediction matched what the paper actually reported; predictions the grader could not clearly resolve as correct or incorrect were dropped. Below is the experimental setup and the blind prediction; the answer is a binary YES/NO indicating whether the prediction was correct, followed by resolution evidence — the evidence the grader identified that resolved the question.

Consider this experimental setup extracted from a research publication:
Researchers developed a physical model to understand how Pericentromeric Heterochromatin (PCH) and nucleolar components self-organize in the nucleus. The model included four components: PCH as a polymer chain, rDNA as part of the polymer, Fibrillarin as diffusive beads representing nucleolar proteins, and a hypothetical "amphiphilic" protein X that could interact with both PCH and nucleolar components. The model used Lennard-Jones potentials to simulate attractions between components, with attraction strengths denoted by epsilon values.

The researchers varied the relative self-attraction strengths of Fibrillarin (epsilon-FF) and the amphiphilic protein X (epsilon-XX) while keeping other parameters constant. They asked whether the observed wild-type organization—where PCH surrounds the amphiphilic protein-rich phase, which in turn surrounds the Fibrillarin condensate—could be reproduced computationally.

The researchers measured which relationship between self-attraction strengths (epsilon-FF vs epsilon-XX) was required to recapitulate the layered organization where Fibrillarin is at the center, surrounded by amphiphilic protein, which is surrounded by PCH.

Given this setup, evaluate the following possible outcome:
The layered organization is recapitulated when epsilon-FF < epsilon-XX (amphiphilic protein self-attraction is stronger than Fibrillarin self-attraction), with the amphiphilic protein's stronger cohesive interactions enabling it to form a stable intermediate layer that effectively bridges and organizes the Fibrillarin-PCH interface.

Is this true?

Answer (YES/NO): NO